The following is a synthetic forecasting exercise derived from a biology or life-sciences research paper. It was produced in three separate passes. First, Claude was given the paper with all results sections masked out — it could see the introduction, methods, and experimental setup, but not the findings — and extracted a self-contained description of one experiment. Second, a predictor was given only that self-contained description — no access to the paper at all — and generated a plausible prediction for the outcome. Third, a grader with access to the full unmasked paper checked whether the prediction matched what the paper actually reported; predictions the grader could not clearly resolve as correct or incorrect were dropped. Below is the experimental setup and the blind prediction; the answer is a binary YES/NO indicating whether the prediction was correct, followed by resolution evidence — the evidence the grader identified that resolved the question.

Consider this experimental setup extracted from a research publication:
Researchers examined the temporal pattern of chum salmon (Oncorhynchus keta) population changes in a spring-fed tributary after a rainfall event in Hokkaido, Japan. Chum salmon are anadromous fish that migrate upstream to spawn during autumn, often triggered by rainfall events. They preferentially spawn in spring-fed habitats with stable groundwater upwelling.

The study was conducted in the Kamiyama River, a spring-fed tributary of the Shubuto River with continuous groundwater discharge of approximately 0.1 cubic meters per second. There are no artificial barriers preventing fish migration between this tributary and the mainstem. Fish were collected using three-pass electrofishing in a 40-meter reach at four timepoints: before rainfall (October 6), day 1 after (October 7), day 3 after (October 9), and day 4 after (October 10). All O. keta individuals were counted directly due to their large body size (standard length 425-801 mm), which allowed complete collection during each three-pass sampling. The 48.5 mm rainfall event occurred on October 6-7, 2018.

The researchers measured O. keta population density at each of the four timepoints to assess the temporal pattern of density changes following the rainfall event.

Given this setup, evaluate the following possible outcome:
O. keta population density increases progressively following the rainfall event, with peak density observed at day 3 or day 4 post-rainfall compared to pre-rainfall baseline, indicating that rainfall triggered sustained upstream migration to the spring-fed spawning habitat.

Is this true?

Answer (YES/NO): NO